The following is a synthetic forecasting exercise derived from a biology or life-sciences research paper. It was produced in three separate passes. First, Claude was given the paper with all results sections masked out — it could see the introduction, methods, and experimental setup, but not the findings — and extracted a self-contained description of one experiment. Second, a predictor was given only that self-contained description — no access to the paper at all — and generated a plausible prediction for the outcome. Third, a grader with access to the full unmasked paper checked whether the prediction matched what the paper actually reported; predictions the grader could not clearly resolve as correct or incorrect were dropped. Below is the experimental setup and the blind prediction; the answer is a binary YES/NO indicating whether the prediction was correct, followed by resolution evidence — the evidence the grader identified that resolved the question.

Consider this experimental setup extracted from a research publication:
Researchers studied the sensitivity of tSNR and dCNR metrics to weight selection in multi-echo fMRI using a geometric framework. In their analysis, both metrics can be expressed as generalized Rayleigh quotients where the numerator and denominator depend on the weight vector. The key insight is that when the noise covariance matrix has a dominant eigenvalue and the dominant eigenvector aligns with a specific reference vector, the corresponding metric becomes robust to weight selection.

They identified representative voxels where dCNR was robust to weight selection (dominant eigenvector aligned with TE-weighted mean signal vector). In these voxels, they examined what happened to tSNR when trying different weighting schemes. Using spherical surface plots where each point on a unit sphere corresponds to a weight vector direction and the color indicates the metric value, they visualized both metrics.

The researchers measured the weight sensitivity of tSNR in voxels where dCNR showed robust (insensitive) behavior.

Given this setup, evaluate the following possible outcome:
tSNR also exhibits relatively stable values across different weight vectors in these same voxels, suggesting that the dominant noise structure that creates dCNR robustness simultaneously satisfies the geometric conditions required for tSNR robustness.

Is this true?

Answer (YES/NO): NO